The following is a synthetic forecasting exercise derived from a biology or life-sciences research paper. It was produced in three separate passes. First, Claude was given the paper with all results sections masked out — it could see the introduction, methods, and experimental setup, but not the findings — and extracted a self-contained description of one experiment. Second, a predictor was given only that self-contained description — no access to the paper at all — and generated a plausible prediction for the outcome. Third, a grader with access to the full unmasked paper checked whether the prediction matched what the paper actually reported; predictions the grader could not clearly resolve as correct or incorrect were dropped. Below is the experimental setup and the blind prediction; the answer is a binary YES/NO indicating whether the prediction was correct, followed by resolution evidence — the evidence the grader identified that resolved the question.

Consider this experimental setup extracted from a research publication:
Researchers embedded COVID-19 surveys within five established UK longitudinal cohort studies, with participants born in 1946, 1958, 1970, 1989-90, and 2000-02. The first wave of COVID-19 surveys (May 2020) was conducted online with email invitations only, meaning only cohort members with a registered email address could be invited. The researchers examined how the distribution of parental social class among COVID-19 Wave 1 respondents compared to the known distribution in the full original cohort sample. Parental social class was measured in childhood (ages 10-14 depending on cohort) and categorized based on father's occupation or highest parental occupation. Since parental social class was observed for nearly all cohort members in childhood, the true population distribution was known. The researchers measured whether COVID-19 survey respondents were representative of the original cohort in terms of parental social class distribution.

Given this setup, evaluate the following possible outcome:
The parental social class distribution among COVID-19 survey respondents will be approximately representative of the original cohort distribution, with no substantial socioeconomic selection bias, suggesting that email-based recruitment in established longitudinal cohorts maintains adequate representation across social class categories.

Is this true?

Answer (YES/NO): NO